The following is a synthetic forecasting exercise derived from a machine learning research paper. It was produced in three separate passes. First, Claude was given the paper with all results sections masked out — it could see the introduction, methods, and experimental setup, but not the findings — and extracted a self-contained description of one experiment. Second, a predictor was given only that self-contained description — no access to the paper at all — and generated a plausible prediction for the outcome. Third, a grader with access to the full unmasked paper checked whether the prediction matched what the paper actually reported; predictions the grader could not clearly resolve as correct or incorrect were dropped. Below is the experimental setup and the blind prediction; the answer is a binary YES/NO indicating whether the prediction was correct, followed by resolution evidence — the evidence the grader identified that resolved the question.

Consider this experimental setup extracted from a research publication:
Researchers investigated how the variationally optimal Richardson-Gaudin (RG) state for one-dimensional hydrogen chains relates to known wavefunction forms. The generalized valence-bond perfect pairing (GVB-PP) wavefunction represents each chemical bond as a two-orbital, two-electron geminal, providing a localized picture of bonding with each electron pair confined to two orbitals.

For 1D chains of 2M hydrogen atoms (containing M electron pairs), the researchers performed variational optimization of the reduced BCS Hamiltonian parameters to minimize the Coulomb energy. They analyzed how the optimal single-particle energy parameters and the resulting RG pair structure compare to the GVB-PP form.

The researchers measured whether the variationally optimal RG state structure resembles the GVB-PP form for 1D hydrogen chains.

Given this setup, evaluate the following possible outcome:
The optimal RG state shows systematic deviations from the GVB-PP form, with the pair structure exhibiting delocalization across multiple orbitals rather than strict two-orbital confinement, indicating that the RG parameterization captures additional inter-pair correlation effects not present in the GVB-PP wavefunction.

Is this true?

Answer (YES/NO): NO